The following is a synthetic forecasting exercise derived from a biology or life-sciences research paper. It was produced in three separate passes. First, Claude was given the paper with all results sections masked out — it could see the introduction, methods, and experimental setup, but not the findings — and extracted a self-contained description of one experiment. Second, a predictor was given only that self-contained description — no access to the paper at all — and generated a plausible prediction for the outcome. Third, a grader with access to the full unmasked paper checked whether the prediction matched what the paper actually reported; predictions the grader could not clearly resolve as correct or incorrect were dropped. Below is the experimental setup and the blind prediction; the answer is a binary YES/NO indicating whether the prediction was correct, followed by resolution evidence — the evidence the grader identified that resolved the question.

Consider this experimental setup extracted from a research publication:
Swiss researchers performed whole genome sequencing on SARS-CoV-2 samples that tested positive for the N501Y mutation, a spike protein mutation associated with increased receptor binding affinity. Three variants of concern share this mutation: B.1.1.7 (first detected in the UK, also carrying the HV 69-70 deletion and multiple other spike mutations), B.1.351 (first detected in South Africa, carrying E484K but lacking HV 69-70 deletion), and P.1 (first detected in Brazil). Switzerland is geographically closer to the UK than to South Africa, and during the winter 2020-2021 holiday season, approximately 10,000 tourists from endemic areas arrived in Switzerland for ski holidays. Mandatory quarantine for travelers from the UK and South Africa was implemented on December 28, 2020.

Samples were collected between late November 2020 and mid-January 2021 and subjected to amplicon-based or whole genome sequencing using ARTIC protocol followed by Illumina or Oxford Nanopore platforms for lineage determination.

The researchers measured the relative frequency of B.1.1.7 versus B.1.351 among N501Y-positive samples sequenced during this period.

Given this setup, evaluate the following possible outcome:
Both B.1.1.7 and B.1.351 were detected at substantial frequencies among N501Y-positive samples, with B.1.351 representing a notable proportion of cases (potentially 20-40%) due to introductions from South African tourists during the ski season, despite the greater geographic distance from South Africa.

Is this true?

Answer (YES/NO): NO